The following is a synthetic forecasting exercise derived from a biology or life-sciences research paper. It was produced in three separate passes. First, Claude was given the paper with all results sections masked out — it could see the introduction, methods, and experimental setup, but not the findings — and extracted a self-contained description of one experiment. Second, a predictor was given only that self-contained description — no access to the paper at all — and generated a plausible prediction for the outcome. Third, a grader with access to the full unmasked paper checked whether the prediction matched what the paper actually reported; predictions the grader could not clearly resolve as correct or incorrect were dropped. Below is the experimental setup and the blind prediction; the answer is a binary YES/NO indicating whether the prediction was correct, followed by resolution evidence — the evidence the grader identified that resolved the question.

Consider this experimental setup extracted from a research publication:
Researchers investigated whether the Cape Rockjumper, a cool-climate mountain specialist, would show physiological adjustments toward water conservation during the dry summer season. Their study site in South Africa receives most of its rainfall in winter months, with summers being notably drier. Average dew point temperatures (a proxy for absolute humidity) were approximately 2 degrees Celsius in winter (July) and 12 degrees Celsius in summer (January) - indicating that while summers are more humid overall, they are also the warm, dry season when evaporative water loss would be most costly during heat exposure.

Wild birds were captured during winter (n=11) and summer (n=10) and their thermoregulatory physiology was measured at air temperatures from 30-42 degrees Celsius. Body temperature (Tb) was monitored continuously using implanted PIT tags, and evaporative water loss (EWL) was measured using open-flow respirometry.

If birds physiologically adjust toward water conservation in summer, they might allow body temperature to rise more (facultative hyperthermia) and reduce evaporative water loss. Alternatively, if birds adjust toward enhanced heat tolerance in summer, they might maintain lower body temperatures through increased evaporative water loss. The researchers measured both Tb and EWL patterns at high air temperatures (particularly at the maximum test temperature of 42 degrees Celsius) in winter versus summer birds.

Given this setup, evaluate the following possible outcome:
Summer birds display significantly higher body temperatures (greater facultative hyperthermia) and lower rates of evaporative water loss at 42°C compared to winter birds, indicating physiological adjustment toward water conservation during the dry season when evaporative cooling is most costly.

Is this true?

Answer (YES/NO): NO